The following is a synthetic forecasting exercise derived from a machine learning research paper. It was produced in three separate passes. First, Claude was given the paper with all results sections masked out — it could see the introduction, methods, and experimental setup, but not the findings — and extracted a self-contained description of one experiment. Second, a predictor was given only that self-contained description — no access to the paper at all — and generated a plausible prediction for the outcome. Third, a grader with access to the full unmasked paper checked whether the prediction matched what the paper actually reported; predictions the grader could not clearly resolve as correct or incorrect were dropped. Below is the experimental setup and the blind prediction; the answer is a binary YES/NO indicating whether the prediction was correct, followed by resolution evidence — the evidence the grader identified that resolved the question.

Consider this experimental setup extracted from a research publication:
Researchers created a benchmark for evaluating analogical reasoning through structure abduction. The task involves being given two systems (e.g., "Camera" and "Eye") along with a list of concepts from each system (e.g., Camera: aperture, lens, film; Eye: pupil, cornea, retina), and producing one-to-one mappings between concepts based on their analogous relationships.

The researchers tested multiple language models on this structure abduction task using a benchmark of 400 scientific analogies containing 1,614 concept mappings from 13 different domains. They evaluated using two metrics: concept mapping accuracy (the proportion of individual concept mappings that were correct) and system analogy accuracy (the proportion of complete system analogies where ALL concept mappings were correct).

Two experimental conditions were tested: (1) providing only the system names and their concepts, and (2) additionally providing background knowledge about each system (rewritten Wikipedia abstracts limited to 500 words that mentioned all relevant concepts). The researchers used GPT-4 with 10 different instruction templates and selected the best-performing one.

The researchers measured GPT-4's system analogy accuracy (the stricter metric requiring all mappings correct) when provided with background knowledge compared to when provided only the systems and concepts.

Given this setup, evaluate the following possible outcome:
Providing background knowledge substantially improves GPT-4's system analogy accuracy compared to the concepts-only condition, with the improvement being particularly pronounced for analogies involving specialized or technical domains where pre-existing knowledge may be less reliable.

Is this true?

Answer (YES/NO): NO